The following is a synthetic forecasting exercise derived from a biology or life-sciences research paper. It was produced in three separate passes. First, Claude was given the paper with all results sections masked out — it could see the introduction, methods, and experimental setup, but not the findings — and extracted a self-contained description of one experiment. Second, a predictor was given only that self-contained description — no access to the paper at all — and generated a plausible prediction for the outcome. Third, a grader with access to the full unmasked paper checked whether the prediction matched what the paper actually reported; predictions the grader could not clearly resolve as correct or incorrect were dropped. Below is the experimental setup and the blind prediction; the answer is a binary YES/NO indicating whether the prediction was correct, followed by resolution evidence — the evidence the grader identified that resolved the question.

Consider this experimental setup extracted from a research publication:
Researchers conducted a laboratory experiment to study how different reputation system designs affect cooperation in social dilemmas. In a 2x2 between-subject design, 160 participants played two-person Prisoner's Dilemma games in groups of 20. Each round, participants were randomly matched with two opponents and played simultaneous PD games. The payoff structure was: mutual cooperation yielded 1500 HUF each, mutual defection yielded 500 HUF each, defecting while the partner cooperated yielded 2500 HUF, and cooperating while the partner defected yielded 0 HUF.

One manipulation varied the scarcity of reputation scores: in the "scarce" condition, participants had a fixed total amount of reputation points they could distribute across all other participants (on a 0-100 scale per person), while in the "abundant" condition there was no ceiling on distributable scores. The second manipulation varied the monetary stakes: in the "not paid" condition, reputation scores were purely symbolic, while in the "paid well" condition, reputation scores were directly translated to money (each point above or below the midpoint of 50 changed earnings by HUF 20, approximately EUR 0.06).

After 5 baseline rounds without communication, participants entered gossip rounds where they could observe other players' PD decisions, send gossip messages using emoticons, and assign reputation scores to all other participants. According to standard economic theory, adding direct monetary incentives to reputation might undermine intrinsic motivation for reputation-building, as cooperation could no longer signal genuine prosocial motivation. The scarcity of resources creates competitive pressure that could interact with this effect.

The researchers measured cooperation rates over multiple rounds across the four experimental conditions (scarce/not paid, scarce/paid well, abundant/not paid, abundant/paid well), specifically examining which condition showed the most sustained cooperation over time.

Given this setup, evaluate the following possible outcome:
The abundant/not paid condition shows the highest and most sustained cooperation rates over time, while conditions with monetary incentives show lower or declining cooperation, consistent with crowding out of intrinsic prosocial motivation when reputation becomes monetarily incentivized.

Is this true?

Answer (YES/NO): NO